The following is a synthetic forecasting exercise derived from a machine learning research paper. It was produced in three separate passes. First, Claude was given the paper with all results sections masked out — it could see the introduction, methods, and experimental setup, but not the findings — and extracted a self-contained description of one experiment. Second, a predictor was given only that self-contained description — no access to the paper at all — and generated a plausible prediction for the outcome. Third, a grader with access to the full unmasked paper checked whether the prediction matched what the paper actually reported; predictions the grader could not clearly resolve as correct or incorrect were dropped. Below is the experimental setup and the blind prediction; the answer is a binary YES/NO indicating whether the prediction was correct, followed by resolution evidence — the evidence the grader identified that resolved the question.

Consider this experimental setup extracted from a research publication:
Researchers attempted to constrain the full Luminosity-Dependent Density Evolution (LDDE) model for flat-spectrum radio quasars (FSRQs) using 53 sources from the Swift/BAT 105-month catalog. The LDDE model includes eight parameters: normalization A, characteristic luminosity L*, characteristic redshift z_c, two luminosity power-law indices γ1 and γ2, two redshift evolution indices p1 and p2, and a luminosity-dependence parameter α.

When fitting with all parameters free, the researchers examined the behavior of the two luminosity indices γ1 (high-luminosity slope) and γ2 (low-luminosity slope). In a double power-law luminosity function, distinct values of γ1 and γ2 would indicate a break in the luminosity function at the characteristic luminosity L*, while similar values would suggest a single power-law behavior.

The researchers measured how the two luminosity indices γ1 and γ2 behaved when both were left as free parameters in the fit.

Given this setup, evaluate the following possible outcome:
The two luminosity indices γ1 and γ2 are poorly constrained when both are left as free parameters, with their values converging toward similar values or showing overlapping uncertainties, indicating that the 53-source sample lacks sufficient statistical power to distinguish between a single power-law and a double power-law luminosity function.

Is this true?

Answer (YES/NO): YES